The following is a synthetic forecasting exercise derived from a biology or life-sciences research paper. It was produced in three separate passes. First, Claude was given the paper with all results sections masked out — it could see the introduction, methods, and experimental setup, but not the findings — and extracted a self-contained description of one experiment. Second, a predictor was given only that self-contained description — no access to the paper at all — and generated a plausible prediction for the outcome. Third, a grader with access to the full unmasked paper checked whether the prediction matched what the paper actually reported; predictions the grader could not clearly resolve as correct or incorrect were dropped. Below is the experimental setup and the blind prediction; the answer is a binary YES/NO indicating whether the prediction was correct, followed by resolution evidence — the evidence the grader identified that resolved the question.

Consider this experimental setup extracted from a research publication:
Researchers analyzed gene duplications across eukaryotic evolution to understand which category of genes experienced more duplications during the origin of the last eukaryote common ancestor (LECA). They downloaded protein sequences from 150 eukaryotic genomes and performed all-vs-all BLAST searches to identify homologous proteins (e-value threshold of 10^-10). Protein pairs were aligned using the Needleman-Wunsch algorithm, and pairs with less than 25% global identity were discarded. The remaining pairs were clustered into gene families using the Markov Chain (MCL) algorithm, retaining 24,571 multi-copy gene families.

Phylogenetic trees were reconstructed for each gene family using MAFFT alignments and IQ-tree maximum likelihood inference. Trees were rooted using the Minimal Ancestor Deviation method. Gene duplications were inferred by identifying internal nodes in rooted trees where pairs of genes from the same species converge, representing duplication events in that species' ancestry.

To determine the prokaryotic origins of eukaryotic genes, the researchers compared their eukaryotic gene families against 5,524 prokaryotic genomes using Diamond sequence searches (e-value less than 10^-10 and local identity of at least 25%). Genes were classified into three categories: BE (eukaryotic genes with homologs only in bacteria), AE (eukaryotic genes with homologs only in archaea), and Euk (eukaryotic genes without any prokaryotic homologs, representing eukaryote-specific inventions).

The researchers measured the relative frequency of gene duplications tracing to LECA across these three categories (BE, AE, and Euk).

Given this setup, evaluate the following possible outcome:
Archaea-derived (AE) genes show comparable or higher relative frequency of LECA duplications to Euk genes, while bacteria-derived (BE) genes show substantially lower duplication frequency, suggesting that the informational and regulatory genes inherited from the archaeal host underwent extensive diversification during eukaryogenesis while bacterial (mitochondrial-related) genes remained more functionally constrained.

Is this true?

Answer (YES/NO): NO